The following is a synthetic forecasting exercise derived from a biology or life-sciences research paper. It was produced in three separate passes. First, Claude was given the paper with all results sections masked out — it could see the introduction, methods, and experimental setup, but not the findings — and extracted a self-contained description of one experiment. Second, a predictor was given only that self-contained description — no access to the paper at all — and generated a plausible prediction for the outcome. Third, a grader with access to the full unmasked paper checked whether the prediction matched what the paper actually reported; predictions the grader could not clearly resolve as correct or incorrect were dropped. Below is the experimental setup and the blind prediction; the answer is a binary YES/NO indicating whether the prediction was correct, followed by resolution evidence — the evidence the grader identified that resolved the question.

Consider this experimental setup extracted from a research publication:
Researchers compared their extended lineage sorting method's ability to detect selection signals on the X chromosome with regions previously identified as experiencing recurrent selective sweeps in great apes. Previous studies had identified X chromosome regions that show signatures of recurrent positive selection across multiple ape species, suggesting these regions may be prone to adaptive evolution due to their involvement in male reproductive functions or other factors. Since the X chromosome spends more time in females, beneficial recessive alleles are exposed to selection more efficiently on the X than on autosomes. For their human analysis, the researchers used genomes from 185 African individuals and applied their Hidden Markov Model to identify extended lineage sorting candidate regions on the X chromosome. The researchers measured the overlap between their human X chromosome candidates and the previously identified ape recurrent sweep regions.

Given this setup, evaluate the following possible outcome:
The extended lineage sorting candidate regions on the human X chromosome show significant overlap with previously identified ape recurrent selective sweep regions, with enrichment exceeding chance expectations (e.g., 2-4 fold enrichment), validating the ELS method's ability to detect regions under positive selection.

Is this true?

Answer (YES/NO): NO